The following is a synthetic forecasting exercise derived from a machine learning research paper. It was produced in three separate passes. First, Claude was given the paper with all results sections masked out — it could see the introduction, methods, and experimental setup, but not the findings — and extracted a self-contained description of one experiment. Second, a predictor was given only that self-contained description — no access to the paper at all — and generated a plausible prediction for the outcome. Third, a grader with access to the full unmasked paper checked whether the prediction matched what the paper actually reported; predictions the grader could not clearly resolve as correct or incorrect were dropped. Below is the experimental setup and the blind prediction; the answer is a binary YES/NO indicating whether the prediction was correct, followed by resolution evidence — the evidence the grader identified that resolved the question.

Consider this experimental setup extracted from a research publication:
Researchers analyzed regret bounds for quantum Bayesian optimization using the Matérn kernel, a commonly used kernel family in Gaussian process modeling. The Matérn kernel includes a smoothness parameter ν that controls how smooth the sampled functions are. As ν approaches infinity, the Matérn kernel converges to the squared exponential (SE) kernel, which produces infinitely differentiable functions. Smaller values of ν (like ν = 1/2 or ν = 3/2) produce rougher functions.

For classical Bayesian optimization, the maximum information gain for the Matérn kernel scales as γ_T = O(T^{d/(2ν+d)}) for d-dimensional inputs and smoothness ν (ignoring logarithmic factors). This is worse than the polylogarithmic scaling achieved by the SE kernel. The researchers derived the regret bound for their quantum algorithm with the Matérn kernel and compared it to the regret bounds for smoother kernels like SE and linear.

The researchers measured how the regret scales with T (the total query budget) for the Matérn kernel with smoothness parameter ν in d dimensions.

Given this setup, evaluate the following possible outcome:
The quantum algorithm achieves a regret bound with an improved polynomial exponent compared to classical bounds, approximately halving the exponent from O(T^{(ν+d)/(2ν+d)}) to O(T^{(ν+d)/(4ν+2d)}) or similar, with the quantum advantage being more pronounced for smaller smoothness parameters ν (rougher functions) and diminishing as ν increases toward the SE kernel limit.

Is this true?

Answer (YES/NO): NO